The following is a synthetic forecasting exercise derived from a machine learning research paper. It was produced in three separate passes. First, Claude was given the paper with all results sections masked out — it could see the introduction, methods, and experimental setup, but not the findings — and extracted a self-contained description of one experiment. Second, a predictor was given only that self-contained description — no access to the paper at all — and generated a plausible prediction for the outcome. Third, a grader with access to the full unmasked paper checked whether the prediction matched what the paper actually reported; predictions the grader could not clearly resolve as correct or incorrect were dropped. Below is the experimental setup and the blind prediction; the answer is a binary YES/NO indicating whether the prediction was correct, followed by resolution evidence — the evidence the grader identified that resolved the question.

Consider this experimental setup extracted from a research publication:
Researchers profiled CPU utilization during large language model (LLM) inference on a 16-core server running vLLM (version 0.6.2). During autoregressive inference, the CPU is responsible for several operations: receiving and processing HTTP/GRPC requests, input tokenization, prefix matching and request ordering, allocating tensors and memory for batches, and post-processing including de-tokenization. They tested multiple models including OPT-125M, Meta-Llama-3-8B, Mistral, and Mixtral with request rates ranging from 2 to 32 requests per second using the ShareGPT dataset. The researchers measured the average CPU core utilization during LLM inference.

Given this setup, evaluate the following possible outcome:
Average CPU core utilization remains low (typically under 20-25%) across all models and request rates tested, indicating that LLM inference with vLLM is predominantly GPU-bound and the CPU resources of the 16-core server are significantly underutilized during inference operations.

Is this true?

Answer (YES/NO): YES